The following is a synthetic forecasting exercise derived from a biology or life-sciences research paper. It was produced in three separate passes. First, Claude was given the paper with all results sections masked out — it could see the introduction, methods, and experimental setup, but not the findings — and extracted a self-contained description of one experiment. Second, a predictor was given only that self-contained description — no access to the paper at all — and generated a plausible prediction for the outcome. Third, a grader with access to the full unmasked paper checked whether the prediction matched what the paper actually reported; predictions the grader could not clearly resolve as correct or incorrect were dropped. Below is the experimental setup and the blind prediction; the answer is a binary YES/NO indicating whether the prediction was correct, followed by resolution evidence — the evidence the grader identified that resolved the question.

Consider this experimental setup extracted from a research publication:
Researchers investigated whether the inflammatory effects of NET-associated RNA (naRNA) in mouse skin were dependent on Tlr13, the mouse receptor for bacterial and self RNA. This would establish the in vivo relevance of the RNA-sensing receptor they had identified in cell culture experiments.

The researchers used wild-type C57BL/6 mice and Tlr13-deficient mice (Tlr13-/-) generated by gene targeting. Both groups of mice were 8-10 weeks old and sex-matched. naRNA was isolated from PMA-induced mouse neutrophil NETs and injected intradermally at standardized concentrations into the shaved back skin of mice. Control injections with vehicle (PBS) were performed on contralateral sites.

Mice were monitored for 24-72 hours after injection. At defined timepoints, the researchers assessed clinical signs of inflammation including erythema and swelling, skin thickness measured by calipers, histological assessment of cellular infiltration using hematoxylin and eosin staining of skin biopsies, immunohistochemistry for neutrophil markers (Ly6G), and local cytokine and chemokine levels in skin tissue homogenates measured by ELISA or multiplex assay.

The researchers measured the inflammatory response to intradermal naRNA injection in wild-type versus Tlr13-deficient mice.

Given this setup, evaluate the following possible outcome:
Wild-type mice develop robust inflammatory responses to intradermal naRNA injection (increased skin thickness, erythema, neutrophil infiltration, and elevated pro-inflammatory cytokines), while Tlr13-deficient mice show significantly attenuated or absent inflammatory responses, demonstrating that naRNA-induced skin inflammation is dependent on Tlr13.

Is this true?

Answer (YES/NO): NO